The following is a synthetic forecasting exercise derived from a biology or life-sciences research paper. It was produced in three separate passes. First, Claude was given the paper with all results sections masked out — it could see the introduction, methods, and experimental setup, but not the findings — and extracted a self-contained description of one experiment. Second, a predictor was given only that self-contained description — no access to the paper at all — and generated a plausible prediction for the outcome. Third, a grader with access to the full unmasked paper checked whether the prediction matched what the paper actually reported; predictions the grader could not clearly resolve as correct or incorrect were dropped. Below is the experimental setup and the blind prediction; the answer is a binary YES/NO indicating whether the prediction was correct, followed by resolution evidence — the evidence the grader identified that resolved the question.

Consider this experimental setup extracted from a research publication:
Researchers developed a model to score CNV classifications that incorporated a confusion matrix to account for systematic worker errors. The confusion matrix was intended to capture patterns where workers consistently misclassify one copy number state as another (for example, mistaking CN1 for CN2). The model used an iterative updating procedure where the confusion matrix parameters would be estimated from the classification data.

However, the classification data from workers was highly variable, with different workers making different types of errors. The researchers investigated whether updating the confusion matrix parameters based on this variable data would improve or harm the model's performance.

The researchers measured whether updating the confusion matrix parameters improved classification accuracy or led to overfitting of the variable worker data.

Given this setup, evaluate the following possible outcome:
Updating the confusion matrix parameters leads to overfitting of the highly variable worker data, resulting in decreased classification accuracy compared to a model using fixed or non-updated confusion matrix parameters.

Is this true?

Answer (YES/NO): YES